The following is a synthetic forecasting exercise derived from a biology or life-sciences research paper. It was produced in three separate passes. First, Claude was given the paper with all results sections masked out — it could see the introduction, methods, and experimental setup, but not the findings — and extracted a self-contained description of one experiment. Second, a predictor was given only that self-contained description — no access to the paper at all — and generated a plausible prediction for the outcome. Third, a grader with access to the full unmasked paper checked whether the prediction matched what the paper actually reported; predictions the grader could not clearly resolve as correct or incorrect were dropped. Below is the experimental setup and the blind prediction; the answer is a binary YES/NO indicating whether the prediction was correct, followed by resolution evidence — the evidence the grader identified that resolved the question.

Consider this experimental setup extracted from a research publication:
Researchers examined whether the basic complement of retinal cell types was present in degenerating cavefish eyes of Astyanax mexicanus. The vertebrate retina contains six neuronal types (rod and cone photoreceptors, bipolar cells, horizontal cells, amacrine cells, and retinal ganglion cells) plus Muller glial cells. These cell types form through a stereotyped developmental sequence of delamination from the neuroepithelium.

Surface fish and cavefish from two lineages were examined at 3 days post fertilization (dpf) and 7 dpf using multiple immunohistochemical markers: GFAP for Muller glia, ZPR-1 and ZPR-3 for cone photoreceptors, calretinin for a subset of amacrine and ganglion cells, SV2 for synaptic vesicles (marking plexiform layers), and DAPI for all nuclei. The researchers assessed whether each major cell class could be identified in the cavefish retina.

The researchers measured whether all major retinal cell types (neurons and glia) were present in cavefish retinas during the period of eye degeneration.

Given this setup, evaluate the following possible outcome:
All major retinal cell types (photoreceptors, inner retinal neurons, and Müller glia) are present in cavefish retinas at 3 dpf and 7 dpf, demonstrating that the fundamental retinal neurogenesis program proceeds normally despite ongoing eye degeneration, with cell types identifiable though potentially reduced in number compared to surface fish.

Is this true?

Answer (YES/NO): YES